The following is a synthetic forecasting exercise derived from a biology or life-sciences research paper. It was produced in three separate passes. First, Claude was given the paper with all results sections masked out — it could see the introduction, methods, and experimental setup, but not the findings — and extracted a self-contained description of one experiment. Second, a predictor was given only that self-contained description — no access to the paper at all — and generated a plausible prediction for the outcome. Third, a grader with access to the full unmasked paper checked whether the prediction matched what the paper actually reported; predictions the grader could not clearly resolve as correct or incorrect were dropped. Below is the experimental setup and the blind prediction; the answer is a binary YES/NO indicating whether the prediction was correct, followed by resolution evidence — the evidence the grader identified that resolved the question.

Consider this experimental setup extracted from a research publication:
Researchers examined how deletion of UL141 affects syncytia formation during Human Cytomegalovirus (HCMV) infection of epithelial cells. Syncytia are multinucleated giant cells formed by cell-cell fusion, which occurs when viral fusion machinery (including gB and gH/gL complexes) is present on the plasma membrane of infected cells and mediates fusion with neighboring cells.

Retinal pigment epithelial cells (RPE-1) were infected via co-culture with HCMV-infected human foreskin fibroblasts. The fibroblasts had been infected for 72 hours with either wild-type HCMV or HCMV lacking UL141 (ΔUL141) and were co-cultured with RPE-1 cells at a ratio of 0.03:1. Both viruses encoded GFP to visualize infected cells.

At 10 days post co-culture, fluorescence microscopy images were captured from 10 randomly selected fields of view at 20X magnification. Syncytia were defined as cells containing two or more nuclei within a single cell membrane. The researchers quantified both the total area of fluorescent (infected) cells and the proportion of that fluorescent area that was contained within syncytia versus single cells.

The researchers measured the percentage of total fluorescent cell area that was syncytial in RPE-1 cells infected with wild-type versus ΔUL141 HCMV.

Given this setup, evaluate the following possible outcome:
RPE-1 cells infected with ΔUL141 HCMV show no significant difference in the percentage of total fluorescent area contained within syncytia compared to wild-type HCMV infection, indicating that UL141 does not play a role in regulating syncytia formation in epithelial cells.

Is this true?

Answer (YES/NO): NO